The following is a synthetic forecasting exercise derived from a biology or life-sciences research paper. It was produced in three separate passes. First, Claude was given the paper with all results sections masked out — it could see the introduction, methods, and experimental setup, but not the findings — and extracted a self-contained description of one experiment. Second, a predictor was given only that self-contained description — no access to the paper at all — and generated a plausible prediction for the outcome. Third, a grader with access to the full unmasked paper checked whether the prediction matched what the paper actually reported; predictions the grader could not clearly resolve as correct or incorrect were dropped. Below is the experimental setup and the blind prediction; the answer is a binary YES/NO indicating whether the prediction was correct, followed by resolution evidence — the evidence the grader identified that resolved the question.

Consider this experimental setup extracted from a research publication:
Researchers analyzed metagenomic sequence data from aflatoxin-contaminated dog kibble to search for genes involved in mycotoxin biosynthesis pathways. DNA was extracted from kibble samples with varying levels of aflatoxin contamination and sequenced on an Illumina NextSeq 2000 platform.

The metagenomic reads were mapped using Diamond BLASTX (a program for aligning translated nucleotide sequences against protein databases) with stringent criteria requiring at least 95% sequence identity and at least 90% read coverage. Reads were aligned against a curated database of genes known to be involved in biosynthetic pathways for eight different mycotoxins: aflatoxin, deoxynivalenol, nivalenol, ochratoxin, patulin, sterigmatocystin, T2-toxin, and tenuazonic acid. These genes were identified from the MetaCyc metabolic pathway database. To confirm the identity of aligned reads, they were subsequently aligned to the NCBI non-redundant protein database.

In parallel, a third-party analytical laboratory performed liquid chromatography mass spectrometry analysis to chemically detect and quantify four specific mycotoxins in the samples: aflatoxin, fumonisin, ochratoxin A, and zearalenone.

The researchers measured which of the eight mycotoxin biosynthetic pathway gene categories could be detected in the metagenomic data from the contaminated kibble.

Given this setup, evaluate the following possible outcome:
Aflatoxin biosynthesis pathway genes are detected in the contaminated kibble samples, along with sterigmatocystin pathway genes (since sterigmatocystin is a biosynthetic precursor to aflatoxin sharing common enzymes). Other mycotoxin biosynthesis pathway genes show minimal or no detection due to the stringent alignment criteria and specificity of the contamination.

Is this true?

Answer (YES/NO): NO